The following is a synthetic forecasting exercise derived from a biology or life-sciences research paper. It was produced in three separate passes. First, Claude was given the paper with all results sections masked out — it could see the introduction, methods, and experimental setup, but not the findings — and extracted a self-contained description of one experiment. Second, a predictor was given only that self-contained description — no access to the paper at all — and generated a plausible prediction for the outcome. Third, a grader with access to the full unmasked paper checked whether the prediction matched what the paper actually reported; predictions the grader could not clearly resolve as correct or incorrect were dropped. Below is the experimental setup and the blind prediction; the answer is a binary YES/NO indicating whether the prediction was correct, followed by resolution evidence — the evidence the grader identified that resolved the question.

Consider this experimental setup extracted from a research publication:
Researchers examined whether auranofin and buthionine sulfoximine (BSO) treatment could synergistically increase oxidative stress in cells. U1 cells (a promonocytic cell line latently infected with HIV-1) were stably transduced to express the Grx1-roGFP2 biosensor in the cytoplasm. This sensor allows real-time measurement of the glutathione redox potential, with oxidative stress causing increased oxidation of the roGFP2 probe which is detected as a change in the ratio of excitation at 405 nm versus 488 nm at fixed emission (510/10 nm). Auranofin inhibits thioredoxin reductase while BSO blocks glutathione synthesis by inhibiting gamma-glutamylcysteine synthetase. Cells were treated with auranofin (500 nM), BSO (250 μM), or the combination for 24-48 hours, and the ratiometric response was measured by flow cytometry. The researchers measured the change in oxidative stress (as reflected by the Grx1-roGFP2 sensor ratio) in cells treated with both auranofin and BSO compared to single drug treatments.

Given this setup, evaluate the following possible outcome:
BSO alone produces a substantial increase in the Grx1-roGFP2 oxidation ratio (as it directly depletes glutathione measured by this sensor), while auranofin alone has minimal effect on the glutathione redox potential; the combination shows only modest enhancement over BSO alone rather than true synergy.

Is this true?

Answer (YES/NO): NO